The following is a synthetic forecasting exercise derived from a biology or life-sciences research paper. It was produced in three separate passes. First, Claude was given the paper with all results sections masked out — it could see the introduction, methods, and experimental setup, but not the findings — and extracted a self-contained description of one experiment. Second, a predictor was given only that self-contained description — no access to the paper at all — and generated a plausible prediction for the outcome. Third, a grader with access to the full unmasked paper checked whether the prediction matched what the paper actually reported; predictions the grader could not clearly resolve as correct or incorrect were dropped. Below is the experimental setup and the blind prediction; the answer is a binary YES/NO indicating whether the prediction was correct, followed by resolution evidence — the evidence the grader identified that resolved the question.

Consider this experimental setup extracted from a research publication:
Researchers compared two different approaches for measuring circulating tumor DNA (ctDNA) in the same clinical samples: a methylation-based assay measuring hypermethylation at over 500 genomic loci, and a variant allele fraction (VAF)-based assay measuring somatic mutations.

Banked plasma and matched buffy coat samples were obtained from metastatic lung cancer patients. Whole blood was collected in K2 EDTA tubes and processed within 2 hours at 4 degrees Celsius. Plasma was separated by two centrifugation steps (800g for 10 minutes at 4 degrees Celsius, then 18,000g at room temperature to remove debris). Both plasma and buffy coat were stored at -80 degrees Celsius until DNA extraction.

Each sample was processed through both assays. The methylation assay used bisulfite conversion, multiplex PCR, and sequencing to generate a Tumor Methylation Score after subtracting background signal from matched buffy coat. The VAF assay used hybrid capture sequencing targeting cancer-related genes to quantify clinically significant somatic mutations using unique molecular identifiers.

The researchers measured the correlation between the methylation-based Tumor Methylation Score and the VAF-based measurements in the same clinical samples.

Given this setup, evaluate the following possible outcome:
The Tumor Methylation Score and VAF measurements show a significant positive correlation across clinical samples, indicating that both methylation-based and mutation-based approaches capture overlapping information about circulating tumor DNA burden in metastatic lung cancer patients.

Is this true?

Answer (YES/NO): YES